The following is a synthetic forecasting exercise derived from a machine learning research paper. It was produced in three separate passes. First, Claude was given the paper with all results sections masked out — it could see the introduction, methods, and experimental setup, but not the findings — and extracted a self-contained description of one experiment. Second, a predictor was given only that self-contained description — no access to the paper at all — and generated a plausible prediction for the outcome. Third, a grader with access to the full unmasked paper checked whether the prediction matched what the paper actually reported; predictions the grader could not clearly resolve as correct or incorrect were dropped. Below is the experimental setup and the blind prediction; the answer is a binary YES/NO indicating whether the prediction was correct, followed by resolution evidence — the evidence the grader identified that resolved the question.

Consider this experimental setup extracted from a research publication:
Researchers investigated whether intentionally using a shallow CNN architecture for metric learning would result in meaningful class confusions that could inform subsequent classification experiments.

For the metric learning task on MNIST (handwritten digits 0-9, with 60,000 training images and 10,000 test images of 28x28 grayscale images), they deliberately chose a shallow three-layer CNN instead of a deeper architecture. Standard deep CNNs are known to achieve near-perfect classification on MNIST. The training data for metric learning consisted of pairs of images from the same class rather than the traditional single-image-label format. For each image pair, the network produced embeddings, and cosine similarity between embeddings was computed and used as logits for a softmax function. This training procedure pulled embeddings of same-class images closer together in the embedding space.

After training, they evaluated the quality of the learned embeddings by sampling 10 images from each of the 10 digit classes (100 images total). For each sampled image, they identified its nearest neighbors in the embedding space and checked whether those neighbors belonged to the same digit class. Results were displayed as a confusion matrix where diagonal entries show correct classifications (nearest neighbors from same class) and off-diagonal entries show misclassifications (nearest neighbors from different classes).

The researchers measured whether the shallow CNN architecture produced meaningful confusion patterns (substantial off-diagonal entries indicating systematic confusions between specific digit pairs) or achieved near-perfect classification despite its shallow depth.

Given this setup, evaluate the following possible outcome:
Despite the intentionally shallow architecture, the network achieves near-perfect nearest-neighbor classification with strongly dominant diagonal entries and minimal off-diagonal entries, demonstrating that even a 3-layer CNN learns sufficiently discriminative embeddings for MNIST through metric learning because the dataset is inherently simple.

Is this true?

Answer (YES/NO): NO